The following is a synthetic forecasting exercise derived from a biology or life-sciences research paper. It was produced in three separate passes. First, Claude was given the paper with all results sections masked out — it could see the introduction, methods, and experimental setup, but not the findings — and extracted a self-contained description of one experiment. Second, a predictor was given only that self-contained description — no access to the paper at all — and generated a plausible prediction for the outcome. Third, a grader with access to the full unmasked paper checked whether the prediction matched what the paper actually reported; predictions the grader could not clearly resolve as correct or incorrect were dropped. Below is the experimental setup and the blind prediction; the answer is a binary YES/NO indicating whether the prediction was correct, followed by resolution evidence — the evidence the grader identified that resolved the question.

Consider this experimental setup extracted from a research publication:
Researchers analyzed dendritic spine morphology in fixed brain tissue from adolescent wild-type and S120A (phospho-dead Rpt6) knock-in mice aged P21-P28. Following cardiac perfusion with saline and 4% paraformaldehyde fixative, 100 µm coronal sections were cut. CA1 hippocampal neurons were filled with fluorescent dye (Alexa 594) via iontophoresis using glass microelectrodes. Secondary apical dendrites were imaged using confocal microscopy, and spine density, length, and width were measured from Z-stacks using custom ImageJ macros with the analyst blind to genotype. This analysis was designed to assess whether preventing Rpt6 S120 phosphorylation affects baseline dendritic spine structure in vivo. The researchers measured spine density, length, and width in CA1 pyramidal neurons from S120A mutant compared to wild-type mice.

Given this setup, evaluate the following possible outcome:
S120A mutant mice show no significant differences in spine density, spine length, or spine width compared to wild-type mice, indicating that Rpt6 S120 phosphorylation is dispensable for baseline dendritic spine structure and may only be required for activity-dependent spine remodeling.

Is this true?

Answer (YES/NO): YES